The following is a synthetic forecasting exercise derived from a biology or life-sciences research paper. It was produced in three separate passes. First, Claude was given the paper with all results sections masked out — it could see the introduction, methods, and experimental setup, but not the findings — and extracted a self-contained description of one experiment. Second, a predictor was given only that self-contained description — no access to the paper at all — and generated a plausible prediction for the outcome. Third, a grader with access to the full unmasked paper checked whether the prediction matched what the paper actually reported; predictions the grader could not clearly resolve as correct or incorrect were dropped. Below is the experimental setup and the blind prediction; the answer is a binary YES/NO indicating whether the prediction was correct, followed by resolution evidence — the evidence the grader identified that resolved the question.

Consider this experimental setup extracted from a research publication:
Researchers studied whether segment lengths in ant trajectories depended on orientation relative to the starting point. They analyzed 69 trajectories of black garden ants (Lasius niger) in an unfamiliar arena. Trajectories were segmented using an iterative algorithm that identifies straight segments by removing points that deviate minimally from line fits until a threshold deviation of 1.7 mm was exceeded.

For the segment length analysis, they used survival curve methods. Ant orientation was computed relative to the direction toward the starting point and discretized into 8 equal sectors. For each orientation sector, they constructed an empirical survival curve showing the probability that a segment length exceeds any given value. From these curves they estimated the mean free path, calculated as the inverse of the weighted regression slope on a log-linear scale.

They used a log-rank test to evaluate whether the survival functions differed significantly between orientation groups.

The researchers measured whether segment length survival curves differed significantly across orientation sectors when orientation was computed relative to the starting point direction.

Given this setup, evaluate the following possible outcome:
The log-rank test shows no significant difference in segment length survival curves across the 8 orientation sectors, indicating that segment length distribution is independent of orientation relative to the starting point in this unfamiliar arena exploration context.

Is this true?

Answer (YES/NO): NO